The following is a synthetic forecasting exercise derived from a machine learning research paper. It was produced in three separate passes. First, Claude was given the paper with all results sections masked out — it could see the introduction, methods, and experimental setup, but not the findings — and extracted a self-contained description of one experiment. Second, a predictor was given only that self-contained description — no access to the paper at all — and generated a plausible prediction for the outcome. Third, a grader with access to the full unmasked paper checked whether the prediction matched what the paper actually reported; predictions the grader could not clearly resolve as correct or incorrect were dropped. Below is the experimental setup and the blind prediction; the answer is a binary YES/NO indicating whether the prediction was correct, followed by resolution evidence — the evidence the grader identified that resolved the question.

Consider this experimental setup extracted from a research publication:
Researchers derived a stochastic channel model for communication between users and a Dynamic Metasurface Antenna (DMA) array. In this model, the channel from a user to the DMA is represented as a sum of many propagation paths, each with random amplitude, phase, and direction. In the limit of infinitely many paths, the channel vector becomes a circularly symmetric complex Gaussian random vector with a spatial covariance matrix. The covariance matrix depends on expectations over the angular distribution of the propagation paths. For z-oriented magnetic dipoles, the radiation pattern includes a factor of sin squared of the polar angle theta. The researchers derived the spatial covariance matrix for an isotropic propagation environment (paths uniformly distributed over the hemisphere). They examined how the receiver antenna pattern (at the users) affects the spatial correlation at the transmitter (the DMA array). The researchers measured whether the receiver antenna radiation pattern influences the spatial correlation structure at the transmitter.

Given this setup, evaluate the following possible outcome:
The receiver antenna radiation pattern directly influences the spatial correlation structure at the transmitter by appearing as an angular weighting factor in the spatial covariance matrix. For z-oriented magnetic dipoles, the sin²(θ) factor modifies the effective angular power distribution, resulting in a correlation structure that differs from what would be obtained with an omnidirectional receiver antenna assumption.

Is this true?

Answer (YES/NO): NO